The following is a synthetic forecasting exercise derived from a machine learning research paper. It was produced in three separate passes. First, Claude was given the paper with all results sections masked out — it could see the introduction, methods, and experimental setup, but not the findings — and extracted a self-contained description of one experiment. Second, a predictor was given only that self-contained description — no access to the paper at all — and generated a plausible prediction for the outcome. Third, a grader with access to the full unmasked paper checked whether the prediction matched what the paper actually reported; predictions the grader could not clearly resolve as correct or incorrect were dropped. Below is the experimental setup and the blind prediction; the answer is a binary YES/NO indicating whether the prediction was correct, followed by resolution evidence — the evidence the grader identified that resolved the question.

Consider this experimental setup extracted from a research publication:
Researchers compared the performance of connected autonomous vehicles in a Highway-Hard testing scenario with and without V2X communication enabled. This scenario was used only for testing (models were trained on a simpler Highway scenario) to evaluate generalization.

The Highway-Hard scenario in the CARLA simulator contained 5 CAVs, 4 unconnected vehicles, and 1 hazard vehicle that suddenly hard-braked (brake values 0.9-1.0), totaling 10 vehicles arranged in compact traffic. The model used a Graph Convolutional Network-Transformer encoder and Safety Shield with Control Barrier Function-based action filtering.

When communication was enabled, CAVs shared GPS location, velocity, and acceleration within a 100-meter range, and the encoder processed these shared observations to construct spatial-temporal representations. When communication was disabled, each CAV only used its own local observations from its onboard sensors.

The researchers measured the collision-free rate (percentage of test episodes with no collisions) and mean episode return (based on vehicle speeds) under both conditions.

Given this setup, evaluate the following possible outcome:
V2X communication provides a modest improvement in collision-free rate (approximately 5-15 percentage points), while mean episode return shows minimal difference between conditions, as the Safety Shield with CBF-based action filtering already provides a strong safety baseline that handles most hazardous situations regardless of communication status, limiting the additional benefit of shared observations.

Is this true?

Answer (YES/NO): NO